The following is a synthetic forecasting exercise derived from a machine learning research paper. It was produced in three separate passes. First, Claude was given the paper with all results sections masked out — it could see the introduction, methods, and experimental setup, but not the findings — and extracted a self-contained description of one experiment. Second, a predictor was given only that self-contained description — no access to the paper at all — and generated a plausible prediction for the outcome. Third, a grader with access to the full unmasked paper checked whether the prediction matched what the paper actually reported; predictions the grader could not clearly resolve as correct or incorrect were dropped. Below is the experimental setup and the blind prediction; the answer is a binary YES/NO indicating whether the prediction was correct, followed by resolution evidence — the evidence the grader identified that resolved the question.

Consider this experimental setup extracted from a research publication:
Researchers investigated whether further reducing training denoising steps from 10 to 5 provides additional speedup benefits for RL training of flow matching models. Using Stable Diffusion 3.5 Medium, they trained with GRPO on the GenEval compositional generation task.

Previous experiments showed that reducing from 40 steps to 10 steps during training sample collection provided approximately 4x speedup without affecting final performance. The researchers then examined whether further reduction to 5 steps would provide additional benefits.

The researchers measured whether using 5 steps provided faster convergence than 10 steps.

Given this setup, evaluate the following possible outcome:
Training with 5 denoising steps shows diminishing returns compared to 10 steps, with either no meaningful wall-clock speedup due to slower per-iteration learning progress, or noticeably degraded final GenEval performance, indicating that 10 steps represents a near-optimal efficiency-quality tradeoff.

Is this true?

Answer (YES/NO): YES